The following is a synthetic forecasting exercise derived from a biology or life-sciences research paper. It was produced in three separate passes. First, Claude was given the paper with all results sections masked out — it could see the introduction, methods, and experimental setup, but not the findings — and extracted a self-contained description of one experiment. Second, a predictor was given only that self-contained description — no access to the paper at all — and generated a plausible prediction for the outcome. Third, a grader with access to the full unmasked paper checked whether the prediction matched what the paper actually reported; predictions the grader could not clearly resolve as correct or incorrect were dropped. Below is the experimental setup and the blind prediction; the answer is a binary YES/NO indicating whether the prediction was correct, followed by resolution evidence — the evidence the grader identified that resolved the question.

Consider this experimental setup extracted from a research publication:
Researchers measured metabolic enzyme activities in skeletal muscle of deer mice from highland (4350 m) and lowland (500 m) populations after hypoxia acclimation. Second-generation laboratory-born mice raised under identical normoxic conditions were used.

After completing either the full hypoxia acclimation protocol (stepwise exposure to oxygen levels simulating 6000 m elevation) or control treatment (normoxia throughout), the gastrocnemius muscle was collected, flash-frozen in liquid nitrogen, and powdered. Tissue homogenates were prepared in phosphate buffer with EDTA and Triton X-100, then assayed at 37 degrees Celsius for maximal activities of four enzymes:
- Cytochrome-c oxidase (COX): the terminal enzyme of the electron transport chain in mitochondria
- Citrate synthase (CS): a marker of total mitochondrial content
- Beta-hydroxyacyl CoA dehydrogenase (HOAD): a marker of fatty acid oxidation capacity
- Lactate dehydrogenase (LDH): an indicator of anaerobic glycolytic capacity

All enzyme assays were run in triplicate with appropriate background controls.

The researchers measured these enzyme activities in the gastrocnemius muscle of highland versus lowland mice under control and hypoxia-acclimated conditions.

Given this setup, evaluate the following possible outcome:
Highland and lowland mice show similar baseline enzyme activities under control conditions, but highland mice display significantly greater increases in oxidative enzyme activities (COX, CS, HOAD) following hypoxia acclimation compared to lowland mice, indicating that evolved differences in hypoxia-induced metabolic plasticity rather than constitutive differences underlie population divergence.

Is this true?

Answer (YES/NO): NO